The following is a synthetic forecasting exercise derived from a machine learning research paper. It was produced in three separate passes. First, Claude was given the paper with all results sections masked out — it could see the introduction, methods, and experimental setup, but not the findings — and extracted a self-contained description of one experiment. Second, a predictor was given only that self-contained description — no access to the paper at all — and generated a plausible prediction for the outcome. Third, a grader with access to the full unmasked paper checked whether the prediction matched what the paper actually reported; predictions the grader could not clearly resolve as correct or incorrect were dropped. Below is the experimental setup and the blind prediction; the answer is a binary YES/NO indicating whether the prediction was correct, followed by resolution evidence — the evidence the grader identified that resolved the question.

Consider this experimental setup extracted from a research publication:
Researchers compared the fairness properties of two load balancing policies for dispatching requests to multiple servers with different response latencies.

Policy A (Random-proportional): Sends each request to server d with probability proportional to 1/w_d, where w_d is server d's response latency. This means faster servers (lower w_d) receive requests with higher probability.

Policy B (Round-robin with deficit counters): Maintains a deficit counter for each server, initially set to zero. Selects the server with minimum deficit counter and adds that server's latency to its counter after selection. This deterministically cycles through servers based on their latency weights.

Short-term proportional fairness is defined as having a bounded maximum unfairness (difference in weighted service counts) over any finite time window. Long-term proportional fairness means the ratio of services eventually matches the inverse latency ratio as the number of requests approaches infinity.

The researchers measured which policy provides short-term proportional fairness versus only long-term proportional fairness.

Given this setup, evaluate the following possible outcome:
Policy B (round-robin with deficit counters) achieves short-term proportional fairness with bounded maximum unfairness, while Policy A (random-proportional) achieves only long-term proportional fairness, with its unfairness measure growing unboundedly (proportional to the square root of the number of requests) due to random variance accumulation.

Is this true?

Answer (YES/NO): NO